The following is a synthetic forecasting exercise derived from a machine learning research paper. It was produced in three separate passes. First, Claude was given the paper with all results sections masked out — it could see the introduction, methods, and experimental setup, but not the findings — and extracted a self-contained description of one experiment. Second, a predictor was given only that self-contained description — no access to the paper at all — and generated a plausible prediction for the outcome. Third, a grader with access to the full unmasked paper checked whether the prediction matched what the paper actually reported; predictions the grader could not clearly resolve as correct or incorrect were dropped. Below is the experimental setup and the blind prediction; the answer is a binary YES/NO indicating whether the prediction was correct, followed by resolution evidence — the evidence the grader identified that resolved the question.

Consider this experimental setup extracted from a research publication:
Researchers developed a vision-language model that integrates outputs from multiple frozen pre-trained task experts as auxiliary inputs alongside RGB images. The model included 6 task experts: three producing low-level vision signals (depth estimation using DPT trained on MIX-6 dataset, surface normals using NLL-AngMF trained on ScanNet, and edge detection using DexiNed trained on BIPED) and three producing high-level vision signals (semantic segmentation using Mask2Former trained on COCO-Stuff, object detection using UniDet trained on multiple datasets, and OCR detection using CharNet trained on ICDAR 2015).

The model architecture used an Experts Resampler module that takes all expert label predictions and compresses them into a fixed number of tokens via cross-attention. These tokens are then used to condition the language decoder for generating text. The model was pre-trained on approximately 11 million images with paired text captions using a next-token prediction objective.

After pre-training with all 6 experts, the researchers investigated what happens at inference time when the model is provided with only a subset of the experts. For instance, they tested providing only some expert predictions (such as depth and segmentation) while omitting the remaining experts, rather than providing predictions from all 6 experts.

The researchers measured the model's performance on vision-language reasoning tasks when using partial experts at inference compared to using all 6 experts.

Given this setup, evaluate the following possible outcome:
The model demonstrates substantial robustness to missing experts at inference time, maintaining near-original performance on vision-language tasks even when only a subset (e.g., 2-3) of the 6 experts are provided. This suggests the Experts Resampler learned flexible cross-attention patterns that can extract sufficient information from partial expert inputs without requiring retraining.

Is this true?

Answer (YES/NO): NO